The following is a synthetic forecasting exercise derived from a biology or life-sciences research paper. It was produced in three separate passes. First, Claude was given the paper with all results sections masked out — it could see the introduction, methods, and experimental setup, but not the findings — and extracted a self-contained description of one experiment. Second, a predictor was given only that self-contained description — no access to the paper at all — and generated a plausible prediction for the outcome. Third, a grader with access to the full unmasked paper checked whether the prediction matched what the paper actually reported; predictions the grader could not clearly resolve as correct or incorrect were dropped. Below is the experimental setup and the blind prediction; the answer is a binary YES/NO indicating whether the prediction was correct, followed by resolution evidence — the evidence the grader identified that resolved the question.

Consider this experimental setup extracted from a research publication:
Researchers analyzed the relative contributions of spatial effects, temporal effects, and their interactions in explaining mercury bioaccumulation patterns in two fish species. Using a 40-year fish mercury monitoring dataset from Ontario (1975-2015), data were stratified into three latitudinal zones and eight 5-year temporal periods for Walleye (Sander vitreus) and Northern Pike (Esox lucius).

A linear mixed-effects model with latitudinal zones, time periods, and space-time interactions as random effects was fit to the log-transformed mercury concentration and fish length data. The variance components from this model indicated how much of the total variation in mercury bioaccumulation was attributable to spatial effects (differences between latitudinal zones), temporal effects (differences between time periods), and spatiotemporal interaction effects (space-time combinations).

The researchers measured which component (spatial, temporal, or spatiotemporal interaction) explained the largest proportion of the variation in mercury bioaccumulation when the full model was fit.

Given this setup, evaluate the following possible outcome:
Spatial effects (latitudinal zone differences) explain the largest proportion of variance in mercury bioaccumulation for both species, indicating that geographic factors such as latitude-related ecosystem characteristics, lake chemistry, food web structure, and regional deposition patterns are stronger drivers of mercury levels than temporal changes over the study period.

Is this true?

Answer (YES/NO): NO